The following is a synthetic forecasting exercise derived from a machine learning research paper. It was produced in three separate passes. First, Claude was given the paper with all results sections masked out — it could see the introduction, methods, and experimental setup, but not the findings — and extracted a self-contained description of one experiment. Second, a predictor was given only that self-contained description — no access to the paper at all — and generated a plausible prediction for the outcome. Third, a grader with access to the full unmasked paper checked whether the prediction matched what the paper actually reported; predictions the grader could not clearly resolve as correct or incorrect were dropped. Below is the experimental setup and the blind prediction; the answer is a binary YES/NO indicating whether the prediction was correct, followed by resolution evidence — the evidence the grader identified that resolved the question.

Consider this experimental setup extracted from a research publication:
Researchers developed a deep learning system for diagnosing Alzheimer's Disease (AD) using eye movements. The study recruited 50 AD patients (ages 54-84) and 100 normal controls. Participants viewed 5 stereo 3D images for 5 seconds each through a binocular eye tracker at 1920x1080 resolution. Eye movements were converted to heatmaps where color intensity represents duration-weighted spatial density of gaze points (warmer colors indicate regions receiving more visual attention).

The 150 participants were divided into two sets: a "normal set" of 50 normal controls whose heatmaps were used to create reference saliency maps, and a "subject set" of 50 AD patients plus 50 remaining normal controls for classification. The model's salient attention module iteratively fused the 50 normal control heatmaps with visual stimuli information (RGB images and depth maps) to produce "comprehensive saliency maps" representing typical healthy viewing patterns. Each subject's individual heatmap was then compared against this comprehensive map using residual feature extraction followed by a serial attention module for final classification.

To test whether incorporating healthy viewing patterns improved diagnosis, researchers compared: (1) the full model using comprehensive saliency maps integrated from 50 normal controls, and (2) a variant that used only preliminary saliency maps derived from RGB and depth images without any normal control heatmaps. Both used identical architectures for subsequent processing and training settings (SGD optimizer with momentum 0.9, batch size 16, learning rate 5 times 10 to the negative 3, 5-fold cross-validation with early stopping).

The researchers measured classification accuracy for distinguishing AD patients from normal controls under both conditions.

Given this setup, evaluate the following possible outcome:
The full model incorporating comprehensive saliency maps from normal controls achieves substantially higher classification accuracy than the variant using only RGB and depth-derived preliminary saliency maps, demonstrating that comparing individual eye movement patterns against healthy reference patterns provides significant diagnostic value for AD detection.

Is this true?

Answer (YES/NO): YES